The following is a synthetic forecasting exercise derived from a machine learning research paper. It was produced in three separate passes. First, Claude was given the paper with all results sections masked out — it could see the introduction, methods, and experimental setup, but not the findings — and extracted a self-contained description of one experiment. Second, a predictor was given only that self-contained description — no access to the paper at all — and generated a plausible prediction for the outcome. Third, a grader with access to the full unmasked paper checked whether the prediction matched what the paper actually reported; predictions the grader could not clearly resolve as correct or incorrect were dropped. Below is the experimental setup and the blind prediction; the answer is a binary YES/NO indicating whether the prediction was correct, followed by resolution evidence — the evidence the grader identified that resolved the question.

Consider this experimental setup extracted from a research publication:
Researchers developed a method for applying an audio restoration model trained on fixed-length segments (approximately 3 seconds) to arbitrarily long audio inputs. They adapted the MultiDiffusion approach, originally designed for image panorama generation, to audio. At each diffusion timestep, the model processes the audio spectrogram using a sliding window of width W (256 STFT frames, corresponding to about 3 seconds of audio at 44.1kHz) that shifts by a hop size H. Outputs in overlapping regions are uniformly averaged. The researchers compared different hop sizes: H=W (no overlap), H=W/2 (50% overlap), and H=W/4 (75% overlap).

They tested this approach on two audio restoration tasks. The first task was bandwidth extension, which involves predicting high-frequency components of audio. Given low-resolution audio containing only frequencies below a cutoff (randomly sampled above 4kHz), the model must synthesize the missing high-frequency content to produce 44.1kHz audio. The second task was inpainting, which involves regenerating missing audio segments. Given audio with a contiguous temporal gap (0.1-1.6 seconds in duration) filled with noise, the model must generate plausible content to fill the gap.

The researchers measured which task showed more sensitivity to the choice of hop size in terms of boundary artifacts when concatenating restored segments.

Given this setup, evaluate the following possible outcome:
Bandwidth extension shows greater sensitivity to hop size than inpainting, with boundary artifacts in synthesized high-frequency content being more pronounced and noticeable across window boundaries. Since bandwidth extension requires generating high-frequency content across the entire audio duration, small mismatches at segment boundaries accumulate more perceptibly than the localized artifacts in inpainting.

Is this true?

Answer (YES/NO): YES